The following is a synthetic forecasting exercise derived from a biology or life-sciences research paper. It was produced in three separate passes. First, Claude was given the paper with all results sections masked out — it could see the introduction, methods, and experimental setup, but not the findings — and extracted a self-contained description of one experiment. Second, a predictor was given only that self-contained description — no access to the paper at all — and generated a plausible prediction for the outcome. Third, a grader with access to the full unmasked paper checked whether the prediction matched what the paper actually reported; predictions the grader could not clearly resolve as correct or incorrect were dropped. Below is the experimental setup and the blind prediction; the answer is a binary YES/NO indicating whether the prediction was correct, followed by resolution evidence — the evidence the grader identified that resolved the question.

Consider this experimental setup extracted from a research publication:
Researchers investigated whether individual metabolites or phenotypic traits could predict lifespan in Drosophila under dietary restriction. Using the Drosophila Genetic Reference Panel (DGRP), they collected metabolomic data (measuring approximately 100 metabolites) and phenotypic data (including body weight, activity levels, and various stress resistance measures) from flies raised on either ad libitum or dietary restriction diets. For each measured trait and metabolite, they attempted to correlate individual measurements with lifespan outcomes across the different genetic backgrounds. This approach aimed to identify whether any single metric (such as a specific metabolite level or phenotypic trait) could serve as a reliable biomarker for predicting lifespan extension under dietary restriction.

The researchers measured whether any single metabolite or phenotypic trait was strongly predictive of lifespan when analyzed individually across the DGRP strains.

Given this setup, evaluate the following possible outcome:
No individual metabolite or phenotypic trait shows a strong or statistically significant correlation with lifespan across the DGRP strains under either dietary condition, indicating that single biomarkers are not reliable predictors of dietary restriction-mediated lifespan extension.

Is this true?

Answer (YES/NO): YES